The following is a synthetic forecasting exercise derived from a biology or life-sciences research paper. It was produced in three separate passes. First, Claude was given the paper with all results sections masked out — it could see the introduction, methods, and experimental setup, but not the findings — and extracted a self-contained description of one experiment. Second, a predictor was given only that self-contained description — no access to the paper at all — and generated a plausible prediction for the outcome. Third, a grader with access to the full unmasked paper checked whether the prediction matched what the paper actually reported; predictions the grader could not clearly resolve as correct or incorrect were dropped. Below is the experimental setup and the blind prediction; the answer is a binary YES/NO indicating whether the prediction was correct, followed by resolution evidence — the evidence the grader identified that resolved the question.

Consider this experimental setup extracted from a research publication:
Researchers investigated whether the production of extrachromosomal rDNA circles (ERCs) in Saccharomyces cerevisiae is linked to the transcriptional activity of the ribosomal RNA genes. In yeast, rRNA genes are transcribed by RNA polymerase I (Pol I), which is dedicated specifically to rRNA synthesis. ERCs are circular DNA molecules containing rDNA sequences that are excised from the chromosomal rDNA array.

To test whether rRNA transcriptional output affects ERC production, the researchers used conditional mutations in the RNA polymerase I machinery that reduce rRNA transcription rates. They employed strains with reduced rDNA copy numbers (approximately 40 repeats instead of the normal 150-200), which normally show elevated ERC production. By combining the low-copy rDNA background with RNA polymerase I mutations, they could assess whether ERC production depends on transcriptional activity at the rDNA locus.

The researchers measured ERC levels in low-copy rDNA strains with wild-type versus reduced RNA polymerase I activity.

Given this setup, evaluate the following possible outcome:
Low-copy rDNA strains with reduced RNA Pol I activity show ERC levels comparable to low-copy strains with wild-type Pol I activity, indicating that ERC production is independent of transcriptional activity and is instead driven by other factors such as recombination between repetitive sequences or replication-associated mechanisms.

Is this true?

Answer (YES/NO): NO